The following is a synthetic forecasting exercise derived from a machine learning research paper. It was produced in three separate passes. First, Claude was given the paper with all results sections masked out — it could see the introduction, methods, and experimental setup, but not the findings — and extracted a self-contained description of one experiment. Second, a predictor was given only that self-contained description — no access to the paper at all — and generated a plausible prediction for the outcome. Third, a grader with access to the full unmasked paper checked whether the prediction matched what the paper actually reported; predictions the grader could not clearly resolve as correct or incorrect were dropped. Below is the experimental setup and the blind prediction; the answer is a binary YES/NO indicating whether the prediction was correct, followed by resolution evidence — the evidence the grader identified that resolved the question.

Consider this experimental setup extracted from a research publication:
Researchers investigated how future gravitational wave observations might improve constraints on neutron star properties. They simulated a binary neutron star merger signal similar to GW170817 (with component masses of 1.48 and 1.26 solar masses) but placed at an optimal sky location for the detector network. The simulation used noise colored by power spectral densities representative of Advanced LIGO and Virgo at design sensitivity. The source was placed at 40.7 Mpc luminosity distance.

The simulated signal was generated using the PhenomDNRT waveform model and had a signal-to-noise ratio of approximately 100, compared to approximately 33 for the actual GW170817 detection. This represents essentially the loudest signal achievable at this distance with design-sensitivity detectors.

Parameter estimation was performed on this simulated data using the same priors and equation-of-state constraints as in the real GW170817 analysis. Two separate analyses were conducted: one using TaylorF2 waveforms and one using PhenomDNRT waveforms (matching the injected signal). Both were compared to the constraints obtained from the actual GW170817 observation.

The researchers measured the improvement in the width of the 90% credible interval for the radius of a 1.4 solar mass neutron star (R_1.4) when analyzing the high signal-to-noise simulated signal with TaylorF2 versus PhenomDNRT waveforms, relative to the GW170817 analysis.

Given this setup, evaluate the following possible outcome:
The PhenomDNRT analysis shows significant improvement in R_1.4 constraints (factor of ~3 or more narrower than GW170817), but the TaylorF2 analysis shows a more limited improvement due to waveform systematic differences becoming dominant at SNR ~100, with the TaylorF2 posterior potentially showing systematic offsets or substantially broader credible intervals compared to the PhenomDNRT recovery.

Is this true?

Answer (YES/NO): YES